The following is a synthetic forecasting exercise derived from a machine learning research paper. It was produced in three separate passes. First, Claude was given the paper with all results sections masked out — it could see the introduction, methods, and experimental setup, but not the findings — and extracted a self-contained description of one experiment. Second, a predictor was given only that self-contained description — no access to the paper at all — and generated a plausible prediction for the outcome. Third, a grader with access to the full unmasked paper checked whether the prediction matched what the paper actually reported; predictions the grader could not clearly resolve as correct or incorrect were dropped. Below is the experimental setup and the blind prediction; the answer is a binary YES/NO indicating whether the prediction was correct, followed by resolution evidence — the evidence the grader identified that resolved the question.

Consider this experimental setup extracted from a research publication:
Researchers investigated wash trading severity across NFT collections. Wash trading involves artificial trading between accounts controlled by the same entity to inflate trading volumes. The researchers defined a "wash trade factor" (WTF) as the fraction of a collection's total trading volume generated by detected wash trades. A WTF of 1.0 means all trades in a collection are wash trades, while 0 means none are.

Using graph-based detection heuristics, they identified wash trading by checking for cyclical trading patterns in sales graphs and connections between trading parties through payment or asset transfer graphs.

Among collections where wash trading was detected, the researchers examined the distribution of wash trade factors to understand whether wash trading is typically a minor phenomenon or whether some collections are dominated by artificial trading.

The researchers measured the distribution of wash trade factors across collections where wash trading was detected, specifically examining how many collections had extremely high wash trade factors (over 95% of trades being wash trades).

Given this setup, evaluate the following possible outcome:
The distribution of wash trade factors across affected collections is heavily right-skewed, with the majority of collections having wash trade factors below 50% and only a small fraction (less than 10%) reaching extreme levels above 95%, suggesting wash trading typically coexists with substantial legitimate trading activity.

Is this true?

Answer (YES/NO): NO